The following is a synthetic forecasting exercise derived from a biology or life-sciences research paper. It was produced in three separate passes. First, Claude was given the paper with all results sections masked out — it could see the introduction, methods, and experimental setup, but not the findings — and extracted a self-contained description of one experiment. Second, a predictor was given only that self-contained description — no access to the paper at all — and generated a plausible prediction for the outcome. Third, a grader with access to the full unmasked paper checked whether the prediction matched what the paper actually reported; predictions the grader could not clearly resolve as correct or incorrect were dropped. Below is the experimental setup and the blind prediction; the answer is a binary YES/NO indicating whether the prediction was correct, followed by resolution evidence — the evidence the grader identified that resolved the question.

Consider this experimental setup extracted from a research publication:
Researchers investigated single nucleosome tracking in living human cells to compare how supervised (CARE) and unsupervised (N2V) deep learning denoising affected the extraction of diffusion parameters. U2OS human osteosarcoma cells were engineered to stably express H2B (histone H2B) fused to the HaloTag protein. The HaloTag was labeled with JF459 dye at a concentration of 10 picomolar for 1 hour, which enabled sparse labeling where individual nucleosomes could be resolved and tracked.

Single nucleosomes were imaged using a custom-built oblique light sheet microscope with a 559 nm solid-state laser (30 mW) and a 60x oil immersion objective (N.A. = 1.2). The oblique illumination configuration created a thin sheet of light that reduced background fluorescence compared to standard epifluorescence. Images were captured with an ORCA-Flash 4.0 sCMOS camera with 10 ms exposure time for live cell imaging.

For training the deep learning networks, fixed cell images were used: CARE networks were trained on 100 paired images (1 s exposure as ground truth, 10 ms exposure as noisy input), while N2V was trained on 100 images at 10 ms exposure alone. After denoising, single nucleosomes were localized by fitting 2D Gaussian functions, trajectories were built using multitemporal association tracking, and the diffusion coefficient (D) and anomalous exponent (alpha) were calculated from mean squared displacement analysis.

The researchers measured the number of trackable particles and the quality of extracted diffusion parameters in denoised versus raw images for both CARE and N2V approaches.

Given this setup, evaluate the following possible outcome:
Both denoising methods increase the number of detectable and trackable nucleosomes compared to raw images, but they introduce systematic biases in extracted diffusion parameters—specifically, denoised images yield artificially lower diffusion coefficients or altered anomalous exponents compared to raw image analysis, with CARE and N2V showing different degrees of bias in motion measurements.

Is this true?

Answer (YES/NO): NO